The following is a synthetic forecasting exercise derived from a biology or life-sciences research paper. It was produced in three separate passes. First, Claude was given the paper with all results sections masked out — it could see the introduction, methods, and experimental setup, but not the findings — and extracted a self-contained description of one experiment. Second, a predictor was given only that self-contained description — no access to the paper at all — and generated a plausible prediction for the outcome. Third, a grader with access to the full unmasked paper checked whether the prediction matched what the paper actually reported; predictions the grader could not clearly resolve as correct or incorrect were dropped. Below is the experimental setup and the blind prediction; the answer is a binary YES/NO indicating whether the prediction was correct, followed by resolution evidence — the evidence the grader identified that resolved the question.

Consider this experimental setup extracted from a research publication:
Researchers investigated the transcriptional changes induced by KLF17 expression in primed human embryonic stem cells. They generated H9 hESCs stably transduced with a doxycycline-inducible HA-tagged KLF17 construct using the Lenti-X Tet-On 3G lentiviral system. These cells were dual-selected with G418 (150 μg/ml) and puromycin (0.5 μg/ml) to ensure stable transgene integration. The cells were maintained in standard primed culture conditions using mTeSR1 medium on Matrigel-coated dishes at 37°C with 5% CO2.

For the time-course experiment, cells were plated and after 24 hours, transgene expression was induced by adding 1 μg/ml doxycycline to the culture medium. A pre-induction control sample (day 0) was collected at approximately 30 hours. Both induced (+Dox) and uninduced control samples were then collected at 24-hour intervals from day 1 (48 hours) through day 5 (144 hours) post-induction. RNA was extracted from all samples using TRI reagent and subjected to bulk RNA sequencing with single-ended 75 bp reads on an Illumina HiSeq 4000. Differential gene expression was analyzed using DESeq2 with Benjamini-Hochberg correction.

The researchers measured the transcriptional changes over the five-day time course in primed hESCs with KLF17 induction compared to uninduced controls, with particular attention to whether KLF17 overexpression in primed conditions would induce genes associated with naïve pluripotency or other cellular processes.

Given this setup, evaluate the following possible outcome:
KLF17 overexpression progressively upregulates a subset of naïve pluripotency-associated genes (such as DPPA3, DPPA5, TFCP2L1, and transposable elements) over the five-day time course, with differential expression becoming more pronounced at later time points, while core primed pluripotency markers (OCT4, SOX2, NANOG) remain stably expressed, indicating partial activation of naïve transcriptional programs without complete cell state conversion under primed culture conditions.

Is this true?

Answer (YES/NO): NO